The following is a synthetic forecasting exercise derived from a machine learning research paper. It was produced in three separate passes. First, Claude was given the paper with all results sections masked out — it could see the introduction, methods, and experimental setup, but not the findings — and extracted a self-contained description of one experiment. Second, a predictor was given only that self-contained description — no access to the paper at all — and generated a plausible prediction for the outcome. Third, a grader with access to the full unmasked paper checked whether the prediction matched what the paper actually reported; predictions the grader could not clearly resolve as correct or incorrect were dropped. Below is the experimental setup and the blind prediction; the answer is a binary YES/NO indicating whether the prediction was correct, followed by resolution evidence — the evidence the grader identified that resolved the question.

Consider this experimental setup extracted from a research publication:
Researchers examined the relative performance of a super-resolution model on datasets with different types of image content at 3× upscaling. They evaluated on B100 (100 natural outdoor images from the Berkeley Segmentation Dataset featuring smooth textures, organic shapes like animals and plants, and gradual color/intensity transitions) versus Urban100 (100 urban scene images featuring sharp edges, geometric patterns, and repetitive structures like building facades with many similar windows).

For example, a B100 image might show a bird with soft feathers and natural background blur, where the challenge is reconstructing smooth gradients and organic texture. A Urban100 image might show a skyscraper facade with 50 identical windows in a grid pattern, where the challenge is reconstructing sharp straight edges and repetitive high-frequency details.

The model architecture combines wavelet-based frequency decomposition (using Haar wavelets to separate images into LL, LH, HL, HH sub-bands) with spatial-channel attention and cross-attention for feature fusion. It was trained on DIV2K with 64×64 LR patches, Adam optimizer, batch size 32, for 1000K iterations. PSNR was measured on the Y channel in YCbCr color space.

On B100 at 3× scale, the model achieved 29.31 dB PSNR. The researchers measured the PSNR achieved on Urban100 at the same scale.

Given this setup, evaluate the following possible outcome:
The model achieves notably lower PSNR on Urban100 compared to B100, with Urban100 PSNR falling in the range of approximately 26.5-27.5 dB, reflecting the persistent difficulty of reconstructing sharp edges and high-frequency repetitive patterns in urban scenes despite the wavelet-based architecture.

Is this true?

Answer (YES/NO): NO